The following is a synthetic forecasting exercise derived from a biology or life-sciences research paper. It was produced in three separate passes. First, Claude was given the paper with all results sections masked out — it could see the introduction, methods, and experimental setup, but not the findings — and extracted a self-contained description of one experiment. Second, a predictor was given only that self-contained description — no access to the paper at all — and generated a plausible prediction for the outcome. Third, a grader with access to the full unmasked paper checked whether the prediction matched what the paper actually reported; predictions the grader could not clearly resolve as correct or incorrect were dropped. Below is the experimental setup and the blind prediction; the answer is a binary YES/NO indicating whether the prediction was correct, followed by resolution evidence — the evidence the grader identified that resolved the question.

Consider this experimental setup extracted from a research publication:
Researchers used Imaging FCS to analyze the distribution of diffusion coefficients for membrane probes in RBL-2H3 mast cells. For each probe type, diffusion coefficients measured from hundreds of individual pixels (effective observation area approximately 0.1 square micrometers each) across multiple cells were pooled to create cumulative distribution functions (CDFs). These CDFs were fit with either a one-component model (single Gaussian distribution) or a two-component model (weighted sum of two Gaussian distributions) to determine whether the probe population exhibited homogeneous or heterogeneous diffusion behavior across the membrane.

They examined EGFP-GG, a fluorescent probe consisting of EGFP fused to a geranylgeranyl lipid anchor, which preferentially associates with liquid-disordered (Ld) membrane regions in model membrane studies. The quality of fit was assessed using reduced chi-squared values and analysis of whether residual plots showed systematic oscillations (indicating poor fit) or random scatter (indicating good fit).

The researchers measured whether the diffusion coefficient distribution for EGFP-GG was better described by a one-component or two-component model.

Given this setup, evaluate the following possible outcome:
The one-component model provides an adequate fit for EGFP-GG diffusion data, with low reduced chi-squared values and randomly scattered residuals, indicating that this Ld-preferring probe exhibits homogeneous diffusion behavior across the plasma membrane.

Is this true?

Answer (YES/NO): NO